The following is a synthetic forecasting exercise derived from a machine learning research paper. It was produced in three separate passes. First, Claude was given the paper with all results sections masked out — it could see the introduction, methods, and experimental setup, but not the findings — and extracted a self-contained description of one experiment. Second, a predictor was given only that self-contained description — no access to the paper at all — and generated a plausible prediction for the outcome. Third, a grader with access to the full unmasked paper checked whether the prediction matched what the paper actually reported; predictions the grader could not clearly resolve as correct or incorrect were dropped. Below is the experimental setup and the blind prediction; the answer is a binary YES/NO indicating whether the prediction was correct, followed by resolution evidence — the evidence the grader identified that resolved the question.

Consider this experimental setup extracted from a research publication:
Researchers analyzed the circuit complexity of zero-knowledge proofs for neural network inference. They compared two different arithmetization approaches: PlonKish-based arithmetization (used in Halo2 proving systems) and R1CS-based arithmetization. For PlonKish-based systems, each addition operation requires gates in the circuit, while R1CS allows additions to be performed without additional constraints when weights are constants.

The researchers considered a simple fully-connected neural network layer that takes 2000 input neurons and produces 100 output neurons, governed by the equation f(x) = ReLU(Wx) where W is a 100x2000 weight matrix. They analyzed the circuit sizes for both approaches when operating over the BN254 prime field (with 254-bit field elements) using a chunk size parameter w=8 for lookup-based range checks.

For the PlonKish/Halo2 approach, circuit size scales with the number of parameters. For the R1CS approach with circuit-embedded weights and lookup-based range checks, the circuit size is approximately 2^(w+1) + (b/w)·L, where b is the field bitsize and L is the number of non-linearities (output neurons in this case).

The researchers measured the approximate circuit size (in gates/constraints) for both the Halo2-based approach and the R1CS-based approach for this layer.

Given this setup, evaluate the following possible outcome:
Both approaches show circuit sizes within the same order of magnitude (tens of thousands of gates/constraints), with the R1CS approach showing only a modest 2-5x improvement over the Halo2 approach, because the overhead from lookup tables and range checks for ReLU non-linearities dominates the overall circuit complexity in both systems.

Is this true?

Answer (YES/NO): NO